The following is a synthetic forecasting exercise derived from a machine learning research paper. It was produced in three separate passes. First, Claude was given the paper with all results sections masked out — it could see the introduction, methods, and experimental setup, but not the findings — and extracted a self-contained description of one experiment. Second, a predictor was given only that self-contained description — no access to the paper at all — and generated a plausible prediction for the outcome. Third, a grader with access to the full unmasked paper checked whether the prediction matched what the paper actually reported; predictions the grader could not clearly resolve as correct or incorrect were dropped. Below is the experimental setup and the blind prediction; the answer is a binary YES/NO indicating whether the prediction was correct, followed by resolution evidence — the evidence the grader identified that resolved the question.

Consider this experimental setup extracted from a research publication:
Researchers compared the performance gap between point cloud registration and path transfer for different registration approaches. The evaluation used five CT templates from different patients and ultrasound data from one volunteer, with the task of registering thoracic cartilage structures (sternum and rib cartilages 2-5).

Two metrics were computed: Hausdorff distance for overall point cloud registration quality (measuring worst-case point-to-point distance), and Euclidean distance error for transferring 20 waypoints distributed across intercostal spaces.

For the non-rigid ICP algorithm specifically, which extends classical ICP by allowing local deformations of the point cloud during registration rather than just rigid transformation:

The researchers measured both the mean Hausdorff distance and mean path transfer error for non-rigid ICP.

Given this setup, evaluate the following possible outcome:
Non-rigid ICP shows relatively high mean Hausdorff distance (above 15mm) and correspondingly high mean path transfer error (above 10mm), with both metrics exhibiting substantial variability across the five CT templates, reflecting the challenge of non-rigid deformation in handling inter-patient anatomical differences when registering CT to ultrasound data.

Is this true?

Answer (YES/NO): NO